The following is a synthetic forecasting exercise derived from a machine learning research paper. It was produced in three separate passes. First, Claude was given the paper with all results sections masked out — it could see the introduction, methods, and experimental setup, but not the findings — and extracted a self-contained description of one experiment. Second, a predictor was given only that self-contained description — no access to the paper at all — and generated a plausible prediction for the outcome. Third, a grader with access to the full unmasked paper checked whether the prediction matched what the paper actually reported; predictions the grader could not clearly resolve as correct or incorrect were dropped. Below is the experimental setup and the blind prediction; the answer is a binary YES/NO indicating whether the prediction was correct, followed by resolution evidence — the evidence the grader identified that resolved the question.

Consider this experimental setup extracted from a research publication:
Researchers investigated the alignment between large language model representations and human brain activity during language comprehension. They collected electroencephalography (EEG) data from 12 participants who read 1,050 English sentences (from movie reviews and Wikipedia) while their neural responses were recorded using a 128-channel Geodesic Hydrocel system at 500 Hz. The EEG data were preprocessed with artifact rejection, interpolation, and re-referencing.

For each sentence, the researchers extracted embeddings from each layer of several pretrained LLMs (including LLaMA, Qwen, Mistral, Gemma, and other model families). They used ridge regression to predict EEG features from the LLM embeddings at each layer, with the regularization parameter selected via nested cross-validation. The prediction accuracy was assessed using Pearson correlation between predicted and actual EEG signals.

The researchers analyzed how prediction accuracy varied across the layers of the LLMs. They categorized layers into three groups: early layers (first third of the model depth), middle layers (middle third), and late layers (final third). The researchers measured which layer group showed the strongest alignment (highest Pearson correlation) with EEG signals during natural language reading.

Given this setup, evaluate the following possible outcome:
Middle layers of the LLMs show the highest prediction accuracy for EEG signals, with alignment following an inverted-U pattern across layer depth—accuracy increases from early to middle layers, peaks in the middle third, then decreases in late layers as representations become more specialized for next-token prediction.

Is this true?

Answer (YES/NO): NO